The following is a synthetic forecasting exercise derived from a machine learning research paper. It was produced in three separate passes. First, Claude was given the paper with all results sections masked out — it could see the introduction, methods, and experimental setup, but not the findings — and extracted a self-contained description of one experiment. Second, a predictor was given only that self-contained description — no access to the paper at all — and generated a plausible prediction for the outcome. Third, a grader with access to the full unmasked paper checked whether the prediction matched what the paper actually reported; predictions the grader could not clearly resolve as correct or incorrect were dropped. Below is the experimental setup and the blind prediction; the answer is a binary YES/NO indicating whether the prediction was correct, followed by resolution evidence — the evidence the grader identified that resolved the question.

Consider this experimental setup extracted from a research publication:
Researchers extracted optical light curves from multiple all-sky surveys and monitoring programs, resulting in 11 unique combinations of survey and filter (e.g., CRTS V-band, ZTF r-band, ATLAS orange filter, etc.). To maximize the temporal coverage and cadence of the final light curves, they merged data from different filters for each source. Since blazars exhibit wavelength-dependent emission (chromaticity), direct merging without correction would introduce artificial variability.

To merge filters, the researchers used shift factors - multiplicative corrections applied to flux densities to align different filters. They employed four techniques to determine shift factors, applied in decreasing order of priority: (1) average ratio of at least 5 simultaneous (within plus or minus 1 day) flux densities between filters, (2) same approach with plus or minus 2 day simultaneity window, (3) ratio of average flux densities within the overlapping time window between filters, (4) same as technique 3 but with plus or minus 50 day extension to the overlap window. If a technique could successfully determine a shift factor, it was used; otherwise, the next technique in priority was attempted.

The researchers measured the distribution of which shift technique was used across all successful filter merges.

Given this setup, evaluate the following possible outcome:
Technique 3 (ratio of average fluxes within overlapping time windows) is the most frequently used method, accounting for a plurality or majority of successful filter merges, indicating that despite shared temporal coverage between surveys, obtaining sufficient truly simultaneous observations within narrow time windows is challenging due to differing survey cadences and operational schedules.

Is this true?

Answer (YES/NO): NO